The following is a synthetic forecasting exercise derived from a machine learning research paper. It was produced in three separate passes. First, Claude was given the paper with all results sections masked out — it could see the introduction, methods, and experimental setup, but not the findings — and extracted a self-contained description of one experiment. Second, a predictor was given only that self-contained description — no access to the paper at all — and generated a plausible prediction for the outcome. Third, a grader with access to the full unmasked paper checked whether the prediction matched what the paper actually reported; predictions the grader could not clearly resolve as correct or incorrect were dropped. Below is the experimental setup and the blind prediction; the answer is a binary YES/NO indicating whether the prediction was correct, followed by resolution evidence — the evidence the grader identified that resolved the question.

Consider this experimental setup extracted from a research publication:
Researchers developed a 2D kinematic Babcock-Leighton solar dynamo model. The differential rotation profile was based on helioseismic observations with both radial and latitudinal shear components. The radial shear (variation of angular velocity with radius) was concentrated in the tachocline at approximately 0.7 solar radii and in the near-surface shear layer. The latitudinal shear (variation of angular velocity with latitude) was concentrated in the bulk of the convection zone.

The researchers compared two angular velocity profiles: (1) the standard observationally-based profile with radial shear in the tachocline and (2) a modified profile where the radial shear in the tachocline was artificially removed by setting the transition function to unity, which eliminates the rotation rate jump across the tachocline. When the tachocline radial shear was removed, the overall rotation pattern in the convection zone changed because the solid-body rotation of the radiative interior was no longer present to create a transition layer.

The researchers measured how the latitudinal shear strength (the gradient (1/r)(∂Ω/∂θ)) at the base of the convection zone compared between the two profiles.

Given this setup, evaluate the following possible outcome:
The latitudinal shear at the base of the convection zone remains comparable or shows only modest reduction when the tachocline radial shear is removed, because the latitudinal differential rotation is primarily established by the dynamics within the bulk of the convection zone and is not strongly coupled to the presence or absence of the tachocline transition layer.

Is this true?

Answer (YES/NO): NO